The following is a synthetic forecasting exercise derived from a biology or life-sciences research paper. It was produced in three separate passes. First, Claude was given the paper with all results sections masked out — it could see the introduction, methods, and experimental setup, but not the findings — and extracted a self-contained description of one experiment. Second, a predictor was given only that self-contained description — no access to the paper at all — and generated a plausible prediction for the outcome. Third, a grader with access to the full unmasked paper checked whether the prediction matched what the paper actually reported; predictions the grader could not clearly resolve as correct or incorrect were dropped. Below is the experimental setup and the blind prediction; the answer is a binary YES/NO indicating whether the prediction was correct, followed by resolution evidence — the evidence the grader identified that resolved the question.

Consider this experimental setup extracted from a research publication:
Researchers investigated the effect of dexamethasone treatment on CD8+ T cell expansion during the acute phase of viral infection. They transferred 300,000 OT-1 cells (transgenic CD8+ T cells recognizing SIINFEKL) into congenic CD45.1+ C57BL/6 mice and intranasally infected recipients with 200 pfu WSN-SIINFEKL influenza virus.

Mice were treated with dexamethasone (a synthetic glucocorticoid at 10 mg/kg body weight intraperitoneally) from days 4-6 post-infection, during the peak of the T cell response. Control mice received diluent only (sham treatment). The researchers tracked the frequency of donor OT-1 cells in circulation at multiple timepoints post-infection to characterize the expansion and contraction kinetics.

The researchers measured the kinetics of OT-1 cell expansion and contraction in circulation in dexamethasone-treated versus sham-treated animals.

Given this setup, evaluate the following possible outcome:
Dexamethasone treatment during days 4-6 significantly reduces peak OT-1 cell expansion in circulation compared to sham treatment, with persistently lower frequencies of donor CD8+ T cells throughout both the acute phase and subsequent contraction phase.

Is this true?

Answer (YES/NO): NO